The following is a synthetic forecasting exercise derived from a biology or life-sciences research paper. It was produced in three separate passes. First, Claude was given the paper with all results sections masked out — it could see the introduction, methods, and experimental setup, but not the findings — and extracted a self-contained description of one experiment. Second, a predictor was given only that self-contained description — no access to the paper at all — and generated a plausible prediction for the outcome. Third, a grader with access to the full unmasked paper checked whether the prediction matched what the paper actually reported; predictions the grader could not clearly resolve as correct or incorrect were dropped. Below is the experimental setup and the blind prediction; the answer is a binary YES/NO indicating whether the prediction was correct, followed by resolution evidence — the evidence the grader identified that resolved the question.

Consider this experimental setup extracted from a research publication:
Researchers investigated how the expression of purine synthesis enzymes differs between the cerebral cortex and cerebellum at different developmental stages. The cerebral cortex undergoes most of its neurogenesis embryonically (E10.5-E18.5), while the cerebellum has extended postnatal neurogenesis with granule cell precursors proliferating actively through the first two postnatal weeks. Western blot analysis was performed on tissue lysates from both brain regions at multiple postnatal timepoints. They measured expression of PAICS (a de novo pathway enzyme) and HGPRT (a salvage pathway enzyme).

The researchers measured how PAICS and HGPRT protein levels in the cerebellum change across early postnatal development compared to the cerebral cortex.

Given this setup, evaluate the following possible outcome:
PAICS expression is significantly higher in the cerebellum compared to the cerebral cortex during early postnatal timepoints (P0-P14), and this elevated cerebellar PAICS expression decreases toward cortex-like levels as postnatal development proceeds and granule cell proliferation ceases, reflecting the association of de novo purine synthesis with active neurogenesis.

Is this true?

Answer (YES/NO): NO